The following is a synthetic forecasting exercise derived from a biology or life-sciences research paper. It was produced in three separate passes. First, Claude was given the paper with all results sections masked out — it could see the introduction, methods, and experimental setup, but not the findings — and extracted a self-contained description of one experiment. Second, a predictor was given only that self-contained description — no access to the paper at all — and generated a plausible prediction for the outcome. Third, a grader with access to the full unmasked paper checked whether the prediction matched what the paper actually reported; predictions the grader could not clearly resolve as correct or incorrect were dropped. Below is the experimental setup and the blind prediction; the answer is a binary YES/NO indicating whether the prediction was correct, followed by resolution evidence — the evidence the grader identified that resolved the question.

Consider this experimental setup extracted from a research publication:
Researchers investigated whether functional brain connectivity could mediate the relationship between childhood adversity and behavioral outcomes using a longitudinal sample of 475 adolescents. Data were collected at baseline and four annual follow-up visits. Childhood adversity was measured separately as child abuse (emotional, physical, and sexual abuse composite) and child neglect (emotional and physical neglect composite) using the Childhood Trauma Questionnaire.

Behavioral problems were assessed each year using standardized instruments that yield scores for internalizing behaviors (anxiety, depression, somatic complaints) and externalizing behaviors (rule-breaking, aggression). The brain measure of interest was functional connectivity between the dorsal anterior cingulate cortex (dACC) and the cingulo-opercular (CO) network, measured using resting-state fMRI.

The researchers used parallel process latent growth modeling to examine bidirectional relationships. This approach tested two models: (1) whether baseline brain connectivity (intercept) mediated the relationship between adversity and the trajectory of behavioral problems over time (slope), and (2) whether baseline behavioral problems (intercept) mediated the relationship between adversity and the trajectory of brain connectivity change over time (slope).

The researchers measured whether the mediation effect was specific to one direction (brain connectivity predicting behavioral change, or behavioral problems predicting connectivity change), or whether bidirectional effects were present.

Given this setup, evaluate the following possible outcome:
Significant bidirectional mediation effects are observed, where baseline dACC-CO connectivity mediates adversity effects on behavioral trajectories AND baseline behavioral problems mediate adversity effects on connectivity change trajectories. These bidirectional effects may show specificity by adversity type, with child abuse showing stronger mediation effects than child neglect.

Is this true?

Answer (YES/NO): NO